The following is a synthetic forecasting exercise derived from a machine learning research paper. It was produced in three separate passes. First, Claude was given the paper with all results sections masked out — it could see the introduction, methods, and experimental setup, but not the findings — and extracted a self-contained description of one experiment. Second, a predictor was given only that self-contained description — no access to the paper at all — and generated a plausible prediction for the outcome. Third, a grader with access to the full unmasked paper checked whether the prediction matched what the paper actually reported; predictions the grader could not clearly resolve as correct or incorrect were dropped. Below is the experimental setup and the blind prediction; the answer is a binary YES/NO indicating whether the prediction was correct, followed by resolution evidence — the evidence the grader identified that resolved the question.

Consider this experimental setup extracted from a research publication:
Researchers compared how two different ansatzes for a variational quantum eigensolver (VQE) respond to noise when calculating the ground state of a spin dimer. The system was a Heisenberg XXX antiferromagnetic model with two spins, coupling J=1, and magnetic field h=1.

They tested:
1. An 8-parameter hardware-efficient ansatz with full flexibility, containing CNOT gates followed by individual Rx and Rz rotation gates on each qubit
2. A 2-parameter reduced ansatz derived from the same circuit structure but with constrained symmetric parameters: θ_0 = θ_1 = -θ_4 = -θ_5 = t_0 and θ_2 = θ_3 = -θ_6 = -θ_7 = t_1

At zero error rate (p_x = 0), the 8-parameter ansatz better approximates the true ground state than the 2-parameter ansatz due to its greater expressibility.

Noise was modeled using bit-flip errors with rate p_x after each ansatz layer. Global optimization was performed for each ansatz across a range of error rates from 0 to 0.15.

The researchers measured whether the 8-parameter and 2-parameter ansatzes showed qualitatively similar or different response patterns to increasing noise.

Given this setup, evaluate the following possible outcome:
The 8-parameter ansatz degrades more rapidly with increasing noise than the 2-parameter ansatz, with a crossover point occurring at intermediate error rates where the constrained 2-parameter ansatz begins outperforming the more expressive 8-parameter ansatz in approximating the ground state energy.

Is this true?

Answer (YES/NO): NO